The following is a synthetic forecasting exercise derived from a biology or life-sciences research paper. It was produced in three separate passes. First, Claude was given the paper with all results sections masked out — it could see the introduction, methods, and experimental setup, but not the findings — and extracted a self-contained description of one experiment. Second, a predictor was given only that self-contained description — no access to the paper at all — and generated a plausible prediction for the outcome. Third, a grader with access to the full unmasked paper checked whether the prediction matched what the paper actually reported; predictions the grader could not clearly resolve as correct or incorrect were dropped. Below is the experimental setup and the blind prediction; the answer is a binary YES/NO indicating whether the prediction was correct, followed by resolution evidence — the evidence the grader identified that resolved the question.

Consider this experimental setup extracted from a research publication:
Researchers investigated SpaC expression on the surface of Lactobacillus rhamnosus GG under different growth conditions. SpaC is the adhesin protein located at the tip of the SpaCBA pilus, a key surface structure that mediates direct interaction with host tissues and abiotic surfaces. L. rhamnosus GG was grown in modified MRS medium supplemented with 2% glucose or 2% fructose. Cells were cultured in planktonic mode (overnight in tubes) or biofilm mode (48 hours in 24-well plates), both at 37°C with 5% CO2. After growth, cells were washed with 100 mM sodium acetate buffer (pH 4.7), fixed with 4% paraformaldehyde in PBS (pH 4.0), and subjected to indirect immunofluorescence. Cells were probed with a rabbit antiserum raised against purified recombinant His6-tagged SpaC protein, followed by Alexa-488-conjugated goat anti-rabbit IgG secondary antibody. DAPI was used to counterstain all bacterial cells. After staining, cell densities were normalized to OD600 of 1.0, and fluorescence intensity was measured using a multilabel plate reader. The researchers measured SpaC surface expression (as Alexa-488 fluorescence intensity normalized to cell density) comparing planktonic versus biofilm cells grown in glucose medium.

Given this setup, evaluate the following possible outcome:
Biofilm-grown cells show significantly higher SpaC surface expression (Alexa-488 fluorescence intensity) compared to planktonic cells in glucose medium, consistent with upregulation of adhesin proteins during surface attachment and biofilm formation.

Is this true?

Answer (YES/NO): YES